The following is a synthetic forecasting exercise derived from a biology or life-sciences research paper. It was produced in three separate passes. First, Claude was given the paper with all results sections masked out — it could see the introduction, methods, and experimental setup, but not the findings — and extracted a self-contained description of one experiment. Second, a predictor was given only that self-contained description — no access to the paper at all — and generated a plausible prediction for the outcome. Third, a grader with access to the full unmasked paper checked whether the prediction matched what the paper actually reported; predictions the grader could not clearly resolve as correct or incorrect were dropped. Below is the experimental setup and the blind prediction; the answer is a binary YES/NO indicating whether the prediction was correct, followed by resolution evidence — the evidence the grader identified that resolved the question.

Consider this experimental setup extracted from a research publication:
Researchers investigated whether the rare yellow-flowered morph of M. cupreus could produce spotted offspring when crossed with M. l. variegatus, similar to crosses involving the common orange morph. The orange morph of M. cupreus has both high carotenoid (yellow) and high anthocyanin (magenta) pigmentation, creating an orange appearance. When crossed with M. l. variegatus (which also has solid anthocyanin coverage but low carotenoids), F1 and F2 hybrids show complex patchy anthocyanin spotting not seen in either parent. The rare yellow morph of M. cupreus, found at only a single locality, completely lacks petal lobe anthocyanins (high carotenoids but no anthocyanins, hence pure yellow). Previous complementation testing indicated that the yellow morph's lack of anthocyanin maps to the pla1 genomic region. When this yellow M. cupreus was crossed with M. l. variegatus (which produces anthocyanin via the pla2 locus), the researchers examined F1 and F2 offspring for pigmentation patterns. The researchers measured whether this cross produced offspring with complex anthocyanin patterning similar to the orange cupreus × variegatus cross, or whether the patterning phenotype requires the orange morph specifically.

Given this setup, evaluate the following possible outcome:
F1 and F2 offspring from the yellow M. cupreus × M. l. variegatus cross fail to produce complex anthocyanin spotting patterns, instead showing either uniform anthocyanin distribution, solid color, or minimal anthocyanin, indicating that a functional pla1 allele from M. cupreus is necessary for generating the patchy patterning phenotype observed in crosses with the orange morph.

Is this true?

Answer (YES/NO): NO